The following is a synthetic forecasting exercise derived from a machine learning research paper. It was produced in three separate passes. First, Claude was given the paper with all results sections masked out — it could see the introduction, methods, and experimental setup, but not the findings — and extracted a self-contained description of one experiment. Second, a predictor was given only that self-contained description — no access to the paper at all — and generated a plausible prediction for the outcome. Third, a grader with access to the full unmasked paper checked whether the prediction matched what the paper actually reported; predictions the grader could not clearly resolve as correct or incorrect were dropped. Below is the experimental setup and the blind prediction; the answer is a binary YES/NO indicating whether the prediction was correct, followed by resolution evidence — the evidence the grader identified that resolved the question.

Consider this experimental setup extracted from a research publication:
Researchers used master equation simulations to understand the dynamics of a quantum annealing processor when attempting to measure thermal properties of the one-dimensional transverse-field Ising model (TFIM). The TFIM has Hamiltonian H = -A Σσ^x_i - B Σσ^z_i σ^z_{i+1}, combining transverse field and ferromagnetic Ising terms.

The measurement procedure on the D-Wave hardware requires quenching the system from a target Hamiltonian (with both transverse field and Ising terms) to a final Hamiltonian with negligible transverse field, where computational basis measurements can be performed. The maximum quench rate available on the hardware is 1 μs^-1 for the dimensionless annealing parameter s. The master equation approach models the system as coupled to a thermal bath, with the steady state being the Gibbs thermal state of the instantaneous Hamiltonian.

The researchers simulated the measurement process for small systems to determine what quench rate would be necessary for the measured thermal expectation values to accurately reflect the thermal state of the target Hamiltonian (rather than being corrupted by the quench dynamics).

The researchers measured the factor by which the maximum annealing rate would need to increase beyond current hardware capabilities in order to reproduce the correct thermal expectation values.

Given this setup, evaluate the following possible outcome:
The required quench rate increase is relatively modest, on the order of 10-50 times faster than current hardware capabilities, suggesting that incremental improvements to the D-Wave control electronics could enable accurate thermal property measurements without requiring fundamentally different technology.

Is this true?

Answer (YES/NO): NO